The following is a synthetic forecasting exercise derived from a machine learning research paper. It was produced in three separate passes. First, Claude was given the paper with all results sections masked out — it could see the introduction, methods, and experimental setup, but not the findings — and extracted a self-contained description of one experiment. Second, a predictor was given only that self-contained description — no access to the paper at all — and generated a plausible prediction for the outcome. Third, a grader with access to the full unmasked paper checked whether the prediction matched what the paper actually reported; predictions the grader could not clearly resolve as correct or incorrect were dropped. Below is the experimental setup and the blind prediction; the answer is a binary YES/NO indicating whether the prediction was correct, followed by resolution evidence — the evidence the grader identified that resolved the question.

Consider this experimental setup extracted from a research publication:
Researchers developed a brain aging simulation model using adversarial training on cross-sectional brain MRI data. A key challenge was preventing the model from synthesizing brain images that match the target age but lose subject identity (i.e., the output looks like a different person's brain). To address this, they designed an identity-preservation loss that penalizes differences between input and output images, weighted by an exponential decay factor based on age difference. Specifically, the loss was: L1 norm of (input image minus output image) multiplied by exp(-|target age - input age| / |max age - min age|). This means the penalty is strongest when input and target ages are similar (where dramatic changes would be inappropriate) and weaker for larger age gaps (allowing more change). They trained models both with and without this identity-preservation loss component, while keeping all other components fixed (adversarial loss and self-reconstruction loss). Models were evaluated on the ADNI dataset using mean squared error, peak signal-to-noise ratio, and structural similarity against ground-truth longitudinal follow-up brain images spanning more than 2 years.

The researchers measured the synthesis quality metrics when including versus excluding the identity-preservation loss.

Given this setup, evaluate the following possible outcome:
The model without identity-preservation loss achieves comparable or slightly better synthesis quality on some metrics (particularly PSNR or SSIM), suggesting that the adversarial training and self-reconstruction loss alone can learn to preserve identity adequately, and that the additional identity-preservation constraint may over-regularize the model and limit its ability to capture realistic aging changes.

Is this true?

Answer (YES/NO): NO